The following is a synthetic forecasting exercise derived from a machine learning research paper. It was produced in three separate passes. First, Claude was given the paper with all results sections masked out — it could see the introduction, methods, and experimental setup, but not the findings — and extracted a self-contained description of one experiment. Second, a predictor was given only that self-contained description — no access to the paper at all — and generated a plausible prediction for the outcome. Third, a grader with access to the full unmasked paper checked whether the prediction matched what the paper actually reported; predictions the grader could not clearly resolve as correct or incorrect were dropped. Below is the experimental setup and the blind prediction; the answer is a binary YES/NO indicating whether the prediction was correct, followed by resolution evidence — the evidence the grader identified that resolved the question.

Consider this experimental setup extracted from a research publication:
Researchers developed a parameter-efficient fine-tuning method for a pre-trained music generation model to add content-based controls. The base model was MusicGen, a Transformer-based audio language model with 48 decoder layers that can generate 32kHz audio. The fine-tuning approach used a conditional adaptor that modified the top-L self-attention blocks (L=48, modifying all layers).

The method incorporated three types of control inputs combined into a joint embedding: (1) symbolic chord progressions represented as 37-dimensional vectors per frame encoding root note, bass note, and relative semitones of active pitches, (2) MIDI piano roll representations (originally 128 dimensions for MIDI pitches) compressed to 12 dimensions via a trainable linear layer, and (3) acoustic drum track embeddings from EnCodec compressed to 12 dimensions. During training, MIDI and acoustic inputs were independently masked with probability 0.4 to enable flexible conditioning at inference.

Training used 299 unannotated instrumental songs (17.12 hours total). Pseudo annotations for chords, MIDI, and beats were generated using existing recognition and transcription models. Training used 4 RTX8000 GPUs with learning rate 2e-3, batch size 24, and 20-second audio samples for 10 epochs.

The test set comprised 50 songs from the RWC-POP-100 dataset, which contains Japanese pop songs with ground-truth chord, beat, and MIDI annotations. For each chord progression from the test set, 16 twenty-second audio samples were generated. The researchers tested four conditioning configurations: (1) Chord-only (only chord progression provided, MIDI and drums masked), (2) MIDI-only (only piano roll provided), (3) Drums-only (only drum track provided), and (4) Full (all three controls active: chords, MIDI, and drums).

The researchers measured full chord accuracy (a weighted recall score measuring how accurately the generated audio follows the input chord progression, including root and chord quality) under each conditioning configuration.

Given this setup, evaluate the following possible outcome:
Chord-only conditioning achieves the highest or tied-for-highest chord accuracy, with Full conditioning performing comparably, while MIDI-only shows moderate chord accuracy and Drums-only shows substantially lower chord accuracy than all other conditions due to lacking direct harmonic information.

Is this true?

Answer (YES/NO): NO